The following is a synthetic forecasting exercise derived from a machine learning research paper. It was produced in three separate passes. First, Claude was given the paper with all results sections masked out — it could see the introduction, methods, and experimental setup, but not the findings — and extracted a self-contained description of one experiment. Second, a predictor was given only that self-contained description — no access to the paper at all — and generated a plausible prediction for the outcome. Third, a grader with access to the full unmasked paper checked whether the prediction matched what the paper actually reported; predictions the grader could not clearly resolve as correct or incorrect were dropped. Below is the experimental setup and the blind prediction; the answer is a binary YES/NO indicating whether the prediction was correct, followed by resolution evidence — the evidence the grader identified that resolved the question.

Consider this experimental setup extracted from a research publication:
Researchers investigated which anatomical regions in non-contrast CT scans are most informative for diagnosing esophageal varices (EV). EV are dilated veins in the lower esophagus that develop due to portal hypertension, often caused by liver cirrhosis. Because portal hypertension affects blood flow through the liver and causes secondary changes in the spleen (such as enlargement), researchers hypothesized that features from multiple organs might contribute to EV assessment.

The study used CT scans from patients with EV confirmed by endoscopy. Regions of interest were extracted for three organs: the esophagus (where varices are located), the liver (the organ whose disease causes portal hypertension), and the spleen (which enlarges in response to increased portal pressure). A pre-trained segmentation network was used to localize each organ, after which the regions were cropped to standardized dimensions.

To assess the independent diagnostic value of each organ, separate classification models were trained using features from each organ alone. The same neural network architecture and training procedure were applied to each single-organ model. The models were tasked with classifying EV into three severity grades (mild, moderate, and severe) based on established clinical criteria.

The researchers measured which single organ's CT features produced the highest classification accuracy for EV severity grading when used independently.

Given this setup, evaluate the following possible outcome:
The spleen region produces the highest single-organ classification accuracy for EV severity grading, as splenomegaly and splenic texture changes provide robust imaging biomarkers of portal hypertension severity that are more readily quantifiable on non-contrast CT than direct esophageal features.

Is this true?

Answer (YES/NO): NO